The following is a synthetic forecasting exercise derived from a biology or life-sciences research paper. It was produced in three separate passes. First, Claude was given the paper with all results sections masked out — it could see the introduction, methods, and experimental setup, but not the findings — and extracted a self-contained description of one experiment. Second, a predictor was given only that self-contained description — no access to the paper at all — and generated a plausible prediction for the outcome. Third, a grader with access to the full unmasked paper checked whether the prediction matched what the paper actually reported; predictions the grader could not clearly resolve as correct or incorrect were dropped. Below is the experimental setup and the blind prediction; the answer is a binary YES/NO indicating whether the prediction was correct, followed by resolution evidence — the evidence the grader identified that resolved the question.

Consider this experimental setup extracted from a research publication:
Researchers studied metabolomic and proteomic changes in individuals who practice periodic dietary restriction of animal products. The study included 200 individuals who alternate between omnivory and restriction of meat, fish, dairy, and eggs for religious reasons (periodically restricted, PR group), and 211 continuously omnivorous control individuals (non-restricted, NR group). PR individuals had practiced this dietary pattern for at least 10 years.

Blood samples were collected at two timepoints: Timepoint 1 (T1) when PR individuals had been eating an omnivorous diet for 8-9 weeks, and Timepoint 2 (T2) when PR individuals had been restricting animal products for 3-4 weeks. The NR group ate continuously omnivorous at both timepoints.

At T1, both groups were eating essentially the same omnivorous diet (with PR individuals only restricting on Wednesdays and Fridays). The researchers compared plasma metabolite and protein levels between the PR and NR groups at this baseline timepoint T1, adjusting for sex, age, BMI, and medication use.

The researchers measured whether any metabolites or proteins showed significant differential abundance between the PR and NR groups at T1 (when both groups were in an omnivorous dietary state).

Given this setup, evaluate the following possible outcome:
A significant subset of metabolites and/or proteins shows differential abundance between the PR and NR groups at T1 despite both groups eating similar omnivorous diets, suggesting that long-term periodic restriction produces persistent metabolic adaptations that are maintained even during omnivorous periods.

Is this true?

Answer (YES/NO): YES